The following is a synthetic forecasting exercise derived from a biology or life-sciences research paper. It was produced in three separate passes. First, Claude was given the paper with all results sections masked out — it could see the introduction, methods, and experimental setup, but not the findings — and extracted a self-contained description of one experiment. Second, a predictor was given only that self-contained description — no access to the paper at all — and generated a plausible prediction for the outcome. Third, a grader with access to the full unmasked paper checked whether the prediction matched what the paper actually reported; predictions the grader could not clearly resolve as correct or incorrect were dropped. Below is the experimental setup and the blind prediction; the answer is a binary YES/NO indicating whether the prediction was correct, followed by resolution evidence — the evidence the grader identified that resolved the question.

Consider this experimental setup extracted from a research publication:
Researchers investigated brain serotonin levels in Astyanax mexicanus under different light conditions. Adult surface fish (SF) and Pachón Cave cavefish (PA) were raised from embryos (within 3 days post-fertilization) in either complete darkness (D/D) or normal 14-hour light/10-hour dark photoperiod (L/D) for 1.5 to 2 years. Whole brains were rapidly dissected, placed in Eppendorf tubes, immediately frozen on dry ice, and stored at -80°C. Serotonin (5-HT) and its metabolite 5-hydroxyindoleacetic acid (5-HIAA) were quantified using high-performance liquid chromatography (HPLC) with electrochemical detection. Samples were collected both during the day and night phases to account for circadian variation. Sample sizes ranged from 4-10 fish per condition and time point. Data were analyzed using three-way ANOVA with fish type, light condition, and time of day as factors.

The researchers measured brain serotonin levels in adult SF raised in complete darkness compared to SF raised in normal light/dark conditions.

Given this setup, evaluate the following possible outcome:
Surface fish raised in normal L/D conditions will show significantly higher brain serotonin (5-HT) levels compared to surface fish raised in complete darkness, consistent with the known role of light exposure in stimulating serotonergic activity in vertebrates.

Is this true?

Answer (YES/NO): YES